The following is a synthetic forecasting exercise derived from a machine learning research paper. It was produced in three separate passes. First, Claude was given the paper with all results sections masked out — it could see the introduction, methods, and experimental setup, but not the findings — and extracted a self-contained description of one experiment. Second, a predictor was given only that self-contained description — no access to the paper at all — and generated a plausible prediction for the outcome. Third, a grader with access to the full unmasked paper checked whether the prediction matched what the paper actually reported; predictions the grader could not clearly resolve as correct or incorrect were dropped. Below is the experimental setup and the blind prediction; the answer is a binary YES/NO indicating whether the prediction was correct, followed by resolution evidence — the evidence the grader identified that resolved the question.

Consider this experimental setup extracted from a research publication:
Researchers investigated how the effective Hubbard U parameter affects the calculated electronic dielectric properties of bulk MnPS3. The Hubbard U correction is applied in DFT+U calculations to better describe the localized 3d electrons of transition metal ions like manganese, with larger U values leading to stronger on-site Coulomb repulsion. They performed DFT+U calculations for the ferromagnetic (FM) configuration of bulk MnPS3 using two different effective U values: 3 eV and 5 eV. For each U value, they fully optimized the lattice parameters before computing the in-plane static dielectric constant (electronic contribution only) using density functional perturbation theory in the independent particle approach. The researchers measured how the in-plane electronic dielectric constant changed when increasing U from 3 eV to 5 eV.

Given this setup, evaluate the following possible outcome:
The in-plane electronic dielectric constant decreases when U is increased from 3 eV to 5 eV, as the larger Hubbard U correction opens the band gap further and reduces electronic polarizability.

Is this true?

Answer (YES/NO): YES